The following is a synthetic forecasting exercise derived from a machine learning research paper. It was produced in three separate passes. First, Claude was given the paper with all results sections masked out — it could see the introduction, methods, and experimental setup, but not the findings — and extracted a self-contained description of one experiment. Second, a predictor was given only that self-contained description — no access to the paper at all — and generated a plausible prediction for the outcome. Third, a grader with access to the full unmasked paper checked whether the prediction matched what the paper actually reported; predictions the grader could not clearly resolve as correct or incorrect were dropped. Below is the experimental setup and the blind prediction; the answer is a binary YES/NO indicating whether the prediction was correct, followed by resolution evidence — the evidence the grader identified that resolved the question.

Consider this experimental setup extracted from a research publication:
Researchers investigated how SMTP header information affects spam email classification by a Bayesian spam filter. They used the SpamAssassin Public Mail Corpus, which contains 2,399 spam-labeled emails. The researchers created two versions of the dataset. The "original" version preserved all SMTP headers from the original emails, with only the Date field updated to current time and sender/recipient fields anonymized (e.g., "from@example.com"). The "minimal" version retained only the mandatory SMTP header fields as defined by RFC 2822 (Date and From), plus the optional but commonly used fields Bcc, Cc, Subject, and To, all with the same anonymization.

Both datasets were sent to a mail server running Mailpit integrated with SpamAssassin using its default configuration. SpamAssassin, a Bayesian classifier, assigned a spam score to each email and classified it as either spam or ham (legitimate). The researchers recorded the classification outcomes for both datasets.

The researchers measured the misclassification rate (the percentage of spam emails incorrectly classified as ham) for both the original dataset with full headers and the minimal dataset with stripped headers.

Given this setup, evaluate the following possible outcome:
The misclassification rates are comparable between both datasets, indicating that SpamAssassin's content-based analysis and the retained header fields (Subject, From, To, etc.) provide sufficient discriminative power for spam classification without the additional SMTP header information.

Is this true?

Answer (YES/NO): NO